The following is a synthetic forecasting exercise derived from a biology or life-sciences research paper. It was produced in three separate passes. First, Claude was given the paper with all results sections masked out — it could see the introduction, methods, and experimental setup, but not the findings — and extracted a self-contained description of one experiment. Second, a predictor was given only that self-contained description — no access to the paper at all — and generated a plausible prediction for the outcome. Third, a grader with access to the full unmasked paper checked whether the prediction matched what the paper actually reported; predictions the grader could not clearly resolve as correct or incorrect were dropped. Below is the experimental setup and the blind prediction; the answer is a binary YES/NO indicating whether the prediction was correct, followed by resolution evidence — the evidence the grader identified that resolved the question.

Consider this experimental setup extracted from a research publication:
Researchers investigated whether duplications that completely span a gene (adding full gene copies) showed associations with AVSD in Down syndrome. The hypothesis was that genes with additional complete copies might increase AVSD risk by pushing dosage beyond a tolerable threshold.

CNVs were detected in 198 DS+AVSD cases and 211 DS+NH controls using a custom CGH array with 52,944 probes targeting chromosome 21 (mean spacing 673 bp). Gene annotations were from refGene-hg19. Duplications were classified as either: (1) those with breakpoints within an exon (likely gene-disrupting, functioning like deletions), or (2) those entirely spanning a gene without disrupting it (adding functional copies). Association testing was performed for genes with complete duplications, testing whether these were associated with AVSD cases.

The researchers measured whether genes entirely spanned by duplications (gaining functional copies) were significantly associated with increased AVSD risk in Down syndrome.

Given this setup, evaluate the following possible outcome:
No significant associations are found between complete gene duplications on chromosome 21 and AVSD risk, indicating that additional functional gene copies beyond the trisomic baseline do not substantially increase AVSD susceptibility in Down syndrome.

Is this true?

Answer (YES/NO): NO